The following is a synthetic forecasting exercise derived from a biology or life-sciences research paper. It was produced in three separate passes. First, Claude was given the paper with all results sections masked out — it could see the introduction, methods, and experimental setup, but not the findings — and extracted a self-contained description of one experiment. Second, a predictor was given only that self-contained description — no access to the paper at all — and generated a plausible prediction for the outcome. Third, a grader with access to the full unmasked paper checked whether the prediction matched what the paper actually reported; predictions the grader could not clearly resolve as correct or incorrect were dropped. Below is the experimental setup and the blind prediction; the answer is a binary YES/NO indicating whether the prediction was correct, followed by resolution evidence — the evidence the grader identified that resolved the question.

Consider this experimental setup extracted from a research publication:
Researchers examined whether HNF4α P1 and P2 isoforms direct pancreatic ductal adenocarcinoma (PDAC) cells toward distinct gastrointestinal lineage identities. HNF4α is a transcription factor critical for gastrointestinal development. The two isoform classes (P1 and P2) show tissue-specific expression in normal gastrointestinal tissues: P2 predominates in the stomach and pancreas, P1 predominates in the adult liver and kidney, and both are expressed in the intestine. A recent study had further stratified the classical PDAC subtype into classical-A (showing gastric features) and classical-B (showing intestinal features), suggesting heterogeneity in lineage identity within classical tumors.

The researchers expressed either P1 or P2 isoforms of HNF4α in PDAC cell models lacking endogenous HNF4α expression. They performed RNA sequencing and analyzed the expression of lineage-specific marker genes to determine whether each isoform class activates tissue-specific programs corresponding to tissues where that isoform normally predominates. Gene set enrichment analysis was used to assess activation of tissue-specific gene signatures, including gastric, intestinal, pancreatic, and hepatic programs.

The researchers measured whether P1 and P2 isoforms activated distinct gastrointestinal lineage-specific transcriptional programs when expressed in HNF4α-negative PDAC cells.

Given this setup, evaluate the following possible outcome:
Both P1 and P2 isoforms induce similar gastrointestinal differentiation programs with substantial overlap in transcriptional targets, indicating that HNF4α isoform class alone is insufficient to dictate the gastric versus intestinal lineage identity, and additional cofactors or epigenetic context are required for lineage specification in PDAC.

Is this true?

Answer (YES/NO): YES